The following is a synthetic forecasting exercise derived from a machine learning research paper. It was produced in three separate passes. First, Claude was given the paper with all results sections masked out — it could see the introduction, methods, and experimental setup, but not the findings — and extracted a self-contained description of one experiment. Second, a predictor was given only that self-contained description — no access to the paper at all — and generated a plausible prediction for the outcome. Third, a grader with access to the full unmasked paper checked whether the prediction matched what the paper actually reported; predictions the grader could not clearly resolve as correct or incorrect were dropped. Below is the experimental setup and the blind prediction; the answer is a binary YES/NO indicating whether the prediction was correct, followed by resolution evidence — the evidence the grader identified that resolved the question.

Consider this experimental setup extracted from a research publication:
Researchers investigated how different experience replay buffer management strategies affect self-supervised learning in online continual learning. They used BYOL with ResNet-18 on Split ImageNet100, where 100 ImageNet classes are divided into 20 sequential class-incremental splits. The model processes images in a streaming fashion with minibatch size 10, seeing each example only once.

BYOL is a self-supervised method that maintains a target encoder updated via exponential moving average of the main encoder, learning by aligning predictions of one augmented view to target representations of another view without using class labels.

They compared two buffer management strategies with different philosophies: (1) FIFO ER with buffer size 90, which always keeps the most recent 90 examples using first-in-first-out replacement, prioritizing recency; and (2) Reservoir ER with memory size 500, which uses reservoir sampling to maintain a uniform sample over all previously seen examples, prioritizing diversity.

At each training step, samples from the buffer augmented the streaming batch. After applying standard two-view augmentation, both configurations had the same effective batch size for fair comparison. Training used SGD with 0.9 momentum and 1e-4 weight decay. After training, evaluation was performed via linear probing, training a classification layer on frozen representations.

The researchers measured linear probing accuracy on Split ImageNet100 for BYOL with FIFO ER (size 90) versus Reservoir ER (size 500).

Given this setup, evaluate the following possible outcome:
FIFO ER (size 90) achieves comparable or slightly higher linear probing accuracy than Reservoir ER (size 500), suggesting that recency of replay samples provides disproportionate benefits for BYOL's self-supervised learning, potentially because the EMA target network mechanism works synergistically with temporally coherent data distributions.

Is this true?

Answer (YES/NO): NO